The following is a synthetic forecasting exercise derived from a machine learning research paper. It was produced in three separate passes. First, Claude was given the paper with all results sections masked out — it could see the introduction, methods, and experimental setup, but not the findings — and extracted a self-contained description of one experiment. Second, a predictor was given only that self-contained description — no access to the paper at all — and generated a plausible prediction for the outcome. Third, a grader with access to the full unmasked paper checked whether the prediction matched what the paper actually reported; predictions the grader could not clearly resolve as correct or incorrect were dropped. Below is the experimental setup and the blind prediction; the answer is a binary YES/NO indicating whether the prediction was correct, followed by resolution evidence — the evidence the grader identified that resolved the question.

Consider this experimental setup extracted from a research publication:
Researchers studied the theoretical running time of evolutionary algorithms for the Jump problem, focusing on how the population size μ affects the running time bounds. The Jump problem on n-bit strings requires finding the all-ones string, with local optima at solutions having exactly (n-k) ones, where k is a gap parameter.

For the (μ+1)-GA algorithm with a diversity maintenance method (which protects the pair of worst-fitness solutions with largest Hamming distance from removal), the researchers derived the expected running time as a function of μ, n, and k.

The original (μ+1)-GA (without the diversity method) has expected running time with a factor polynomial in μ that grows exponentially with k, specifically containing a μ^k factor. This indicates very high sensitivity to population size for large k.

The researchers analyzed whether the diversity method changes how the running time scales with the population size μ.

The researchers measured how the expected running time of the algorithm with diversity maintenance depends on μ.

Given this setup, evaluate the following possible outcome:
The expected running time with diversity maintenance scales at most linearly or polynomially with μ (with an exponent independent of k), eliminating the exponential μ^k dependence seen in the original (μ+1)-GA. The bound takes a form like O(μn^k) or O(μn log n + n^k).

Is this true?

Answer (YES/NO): NO